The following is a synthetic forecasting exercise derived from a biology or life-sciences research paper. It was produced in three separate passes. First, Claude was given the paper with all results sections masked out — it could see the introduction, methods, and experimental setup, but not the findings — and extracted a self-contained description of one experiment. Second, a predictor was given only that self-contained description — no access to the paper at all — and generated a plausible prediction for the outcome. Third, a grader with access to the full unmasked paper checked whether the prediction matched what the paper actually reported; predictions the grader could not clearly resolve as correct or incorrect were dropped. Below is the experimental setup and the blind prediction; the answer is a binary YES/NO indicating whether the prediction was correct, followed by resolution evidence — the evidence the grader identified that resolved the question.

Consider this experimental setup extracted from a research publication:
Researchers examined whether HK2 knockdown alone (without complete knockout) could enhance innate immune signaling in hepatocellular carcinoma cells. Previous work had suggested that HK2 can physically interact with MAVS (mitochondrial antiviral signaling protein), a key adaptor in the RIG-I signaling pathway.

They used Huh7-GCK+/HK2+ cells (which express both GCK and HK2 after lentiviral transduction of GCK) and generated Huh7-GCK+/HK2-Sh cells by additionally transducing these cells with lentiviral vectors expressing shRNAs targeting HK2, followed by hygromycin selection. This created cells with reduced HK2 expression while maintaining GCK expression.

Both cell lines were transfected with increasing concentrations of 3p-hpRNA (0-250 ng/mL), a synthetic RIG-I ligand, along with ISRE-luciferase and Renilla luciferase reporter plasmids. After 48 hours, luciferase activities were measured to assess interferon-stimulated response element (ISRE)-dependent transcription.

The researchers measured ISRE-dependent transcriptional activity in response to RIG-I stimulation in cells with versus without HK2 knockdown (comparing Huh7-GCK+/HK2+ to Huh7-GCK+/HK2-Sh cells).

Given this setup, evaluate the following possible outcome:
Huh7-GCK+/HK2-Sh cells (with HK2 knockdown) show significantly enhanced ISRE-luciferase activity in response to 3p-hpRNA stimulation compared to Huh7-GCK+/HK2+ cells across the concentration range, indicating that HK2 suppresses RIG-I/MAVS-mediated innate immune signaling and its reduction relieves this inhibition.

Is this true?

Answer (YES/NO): YES